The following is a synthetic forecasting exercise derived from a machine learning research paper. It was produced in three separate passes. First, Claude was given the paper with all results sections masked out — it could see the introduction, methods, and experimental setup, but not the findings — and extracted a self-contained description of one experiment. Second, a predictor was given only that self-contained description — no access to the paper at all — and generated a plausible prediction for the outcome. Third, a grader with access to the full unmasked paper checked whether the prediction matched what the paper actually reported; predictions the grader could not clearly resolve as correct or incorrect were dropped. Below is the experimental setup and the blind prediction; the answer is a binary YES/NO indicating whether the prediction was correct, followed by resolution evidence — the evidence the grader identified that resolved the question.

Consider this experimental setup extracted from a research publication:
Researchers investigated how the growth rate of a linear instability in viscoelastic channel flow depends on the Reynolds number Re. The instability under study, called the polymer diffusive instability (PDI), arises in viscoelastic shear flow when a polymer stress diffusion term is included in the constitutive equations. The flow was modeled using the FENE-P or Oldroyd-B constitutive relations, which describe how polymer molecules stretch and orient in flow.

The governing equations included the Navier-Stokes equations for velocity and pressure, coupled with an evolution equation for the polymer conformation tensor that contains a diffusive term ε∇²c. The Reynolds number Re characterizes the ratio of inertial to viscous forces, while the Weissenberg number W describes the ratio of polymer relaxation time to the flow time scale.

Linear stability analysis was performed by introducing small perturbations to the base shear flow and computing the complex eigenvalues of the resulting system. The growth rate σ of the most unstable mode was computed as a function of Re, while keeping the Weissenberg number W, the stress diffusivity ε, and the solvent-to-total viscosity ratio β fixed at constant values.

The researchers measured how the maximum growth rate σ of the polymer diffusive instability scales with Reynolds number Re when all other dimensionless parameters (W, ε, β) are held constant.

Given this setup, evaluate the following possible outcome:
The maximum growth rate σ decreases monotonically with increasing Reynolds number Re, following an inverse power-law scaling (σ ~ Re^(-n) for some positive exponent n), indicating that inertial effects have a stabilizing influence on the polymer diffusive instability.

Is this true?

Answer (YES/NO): NO